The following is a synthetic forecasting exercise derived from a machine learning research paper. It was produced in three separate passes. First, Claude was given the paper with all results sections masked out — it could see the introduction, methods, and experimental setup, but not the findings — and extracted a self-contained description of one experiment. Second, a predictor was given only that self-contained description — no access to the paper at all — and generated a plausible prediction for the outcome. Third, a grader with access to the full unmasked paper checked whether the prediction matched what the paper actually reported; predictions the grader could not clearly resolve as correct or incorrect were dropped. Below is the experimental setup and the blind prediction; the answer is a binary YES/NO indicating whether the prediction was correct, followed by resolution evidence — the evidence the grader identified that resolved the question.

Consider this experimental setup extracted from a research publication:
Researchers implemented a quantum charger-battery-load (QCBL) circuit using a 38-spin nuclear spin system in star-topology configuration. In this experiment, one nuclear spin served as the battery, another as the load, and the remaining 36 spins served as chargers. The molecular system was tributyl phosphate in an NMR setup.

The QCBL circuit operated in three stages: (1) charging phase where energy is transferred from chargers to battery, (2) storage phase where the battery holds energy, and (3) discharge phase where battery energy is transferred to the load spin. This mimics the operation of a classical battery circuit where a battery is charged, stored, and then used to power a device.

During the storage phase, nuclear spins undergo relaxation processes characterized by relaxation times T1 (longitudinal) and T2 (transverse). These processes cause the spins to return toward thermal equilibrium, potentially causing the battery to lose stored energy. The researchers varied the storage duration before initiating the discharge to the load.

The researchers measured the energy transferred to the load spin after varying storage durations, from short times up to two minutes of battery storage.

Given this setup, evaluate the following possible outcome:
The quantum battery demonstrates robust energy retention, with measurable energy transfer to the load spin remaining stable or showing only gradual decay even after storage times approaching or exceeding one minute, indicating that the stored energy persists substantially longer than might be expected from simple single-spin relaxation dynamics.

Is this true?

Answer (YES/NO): YES